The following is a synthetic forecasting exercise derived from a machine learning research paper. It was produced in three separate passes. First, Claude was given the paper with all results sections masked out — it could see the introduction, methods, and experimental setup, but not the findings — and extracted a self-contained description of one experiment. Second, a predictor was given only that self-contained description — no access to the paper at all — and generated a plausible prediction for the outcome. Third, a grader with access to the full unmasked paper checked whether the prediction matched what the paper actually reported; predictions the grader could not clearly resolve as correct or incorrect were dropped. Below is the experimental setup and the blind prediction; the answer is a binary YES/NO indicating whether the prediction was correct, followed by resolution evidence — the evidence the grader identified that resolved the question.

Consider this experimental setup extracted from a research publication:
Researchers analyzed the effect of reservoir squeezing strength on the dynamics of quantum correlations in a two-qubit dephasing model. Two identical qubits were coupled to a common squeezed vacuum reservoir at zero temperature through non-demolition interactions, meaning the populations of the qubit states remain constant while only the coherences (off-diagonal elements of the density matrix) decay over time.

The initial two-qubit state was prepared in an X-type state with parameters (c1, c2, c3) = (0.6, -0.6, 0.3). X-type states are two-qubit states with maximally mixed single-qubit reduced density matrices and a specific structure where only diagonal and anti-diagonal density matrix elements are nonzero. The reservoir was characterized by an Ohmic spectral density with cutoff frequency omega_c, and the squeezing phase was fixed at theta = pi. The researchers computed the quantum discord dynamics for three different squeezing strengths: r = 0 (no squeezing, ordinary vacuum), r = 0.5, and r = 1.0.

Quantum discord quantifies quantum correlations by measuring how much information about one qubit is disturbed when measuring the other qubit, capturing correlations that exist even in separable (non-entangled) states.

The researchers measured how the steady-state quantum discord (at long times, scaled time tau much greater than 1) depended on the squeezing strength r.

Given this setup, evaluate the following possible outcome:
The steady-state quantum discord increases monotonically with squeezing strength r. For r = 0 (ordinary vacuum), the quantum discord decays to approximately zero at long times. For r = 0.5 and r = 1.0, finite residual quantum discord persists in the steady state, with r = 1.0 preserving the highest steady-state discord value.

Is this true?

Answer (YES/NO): NO